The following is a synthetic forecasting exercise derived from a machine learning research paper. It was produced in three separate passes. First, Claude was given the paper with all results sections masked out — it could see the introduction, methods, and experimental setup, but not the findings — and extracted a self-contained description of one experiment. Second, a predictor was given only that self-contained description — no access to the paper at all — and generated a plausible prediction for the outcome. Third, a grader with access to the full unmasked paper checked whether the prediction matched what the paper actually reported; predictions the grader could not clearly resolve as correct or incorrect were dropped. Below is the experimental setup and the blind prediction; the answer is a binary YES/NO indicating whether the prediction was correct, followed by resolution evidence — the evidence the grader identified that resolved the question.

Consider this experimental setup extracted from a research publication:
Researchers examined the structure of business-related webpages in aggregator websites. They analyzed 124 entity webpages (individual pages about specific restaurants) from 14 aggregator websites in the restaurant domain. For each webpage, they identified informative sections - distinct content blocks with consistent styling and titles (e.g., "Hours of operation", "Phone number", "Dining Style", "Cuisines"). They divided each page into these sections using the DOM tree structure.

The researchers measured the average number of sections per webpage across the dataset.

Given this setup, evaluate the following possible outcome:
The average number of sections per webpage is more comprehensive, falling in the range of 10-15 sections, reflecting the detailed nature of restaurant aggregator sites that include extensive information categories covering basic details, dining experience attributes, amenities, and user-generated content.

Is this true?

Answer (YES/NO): NO